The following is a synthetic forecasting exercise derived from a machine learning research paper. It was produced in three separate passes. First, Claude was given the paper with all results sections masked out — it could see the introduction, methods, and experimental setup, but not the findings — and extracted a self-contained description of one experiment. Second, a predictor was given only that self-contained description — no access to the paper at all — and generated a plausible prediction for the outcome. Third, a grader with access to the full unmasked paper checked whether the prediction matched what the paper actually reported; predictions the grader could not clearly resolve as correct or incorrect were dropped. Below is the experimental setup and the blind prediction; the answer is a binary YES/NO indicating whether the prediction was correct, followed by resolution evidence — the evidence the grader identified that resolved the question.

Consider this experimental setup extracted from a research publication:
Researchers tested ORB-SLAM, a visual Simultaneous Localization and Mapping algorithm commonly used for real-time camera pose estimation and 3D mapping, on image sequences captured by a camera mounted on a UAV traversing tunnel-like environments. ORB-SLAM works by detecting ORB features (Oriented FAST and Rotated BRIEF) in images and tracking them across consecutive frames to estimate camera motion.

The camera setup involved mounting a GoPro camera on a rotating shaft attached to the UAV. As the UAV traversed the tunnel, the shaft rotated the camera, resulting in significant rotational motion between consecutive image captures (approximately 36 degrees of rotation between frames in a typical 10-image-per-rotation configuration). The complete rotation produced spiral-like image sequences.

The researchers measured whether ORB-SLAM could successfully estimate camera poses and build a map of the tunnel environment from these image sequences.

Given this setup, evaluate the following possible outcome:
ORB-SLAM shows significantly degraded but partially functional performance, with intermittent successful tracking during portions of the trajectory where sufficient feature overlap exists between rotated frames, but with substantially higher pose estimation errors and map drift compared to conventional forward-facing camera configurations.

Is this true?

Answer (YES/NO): NO